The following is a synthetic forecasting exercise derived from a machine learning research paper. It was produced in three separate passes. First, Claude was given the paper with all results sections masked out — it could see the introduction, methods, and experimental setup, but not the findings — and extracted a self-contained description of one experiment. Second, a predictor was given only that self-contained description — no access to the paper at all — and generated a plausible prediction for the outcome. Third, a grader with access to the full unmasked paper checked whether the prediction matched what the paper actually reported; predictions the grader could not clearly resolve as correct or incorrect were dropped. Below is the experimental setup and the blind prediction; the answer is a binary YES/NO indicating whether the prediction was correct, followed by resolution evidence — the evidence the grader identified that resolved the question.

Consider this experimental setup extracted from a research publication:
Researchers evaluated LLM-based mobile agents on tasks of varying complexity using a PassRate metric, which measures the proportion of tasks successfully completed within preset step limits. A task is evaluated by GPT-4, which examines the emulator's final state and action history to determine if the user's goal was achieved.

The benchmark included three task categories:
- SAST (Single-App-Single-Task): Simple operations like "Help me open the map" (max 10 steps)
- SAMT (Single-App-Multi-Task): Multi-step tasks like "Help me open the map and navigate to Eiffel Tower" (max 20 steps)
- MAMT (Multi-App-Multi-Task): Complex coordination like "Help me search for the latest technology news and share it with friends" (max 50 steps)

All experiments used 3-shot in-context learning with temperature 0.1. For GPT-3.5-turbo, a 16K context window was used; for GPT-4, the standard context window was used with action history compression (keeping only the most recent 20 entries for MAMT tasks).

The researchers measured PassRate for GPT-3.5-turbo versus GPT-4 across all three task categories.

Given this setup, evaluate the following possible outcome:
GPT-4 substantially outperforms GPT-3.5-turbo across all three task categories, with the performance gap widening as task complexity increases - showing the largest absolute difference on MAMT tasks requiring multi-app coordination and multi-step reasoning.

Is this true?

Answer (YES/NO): NO